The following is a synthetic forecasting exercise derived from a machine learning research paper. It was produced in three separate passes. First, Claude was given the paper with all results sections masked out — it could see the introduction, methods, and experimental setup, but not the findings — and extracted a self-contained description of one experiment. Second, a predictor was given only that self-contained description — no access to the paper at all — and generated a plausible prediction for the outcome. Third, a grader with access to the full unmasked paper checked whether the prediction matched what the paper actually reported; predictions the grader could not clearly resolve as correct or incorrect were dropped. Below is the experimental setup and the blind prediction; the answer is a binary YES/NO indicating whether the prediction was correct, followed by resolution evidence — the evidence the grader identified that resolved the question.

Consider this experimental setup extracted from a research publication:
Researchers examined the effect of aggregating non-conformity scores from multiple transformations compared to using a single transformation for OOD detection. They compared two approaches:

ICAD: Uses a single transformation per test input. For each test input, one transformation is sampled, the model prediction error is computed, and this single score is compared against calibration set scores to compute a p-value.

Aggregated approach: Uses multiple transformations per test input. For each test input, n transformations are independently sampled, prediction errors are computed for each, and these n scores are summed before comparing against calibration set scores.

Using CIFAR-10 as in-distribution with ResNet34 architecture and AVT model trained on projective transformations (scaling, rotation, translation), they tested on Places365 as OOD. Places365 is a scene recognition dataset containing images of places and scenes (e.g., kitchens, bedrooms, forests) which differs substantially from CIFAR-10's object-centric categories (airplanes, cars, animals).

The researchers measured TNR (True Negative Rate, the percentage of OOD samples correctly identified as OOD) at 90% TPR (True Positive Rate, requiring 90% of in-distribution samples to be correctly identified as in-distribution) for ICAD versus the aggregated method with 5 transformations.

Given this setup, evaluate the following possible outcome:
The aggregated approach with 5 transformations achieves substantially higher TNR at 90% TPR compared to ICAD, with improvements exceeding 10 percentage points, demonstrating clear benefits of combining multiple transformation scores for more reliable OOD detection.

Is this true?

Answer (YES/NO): YES